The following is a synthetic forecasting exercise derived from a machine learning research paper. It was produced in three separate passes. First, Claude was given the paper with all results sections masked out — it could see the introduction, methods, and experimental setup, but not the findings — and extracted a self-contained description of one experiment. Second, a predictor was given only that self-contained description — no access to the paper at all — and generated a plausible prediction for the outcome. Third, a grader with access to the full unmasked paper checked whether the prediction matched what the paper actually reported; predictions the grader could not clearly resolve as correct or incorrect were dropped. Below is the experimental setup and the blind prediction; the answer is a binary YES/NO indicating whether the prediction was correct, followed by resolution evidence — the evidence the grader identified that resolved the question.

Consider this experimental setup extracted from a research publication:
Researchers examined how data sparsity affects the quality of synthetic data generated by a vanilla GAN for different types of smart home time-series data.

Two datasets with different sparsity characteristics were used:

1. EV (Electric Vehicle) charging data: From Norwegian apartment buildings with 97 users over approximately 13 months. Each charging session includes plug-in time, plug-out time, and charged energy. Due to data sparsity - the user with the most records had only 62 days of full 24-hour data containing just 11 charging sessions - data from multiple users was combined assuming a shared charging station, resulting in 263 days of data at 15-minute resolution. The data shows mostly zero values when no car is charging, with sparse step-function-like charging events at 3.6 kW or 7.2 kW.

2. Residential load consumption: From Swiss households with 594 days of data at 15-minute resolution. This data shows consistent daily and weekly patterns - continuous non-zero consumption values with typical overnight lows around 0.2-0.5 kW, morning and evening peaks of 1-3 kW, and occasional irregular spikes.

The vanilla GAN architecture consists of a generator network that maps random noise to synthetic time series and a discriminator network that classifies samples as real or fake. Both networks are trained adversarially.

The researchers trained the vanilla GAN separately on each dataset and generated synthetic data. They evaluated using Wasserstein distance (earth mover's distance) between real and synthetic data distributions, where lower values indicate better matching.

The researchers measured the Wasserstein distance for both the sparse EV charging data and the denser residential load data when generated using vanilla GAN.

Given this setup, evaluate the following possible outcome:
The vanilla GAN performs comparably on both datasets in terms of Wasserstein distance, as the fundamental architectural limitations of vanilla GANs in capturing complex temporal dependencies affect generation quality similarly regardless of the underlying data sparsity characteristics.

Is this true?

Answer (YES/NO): NO